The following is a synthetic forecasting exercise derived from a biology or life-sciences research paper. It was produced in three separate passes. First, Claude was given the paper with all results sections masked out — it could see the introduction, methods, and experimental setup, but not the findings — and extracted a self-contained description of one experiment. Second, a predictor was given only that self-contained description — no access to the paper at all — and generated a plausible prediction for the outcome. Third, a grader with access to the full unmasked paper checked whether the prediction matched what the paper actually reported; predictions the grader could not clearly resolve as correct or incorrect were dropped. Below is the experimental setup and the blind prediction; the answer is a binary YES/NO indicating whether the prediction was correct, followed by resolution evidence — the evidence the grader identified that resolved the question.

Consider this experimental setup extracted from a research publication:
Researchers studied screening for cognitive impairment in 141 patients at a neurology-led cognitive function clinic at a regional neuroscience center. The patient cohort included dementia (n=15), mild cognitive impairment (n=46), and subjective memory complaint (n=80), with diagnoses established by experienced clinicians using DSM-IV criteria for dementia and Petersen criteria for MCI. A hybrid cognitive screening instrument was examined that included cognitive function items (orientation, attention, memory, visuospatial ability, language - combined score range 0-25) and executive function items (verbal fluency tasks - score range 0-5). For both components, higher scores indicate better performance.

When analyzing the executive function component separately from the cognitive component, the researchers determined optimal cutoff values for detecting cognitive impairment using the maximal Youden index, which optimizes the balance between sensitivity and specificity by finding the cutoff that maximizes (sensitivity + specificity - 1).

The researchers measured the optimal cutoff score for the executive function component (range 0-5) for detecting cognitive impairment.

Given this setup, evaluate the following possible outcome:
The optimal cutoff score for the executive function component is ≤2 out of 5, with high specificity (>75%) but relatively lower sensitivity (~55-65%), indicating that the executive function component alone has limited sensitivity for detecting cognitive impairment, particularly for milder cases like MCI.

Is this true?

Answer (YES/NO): NO